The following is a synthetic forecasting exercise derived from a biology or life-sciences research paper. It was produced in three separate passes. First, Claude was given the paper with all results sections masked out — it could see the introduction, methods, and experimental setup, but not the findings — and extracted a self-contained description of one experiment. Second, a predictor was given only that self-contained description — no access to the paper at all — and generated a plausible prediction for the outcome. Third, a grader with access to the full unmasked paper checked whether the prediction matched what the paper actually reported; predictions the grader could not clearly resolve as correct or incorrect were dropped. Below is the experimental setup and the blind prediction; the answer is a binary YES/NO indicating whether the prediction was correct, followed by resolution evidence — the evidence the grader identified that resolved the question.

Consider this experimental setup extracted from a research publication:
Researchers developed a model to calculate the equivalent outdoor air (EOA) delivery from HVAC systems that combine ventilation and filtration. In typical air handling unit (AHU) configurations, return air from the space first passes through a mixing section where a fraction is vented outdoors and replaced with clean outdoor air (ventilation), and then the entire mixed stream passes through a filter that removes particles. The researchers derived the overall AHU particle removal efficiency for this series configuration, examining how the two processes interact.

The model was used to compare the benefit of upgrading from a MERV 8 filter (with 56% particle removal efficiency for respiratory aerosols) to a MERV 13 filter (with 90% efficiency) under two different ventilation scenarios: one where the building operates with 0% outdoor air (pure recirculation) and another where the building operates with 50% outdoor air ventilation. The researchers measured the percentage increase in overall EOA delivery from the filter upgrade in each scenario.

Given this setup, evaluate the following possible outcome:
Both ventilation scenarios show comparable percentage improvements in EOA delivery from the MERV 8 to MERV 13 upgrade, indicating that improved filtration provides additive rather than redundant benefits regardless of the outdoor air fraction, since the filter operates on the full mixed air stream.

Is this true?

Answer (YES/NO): NO